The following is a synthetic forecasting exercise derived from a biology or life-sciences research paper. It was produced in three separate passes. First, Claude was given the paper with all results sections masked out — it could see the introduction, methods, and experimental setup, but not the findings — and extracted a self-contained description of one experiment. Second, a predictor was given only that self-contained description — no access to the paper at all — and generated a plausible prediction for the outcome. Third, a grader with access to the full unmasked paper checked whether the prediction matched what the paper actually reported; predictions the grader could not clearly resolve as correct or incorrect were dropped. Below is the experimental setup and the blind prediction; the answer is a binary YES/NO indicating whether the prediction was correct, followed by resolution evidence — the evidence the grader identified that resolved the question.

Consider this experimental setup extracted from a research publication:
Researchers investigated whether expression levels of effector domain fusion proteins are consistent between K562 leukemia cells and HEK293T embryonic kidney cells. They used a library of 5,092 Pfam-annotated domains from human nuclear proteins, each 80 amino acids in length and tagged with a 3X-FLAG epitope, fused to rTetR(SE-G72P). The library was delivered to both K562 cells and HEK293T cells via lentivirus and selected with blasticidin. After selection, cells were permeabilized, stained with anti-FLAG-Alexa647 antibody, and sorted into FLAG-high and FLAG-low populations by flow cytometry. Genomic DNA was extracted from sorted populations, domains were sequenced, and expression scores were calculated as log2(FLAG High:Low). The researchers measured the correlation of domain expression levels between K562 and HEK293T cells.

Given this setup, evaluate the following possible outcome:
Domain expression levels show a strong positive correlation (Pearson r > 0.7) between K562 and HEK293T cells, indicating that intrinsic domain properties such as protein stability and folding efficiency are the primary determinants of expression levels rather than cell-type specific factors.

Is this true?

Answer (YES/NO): YES